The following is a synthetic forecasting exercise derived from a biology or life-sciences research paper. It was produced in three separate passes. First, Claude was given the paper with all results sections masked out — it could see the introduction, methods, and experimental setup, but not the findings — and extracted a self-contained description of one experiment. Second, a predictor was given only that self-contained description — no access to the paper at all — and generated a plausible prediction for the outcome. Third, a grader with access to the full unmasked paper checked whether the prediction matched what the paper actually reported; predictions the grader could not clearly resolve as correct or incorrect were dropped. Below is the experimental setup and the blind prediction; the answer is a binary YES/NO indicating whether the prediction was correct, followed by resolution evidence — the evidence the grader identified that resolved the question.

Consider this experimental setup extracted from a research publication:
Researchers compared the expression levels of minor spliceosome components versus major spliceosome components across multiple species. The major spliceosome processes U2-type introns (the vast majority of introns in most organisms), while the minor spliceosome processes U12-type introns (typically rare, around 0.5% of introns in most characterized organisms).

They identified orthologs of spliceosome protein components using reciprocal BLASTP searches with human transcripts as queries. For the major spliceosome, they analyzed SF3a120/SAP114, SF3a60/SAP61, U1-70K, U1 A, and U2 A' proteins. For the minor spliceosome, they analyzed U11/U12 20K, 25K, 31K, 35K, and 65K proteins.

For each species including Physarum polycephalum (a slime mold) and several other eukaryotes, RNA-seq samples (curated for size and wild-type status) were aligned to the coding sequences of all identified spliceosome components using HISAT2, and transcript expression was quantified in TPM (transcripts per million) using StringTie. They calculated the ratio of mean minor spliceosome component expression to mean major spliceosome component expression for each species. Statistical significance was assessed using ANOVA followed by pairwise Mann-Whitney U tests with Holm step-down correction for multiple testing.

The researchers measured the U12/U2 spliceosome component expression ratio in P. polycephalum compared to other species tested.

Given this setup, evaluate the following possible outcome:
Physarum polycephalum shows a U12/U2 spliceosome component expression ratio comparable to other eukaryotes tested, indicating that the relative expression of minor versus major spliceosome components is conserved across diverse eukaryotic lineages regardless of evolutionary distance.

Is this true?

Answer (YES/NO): NO